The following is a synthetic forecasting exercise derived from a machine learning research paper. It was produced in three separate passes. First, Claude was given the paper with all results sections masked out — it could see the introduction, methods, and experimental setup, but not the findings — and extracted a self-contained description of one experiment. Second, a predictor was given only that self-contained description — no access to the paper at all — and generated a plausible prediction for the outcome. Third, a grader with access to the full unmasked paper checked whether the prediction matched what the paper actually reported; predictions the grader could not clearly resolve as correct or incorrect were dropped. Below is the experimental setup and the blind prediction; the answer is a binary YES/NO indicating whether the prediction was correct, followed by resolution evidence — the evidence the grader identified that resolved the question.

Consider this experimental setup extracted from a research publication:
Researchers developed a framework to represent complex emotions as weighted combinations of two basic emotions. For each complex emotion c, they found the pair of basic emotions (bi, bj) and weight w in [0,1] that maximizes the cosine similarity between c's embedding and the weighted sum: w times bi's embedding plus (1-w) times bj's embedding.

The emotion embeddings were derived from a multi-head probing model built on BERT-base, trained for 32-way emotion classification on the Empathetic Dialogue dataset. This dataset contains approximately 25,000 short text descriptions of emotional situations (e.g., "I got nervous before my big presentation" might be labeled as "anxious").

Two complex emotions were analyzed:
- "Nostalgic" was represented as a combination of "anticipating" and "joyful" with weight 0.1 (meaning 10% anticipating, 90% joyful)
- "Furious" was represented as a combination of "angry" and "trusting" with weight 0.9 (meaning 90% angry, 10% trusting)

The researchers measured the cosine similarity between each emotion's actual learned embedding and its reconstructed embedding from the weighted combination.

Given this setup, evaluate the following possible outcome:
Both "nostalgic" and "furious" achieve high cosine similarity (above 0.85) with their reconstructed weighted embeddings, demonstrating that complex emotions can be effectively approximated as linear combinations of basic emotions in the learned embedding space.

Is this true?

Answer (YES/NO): NO